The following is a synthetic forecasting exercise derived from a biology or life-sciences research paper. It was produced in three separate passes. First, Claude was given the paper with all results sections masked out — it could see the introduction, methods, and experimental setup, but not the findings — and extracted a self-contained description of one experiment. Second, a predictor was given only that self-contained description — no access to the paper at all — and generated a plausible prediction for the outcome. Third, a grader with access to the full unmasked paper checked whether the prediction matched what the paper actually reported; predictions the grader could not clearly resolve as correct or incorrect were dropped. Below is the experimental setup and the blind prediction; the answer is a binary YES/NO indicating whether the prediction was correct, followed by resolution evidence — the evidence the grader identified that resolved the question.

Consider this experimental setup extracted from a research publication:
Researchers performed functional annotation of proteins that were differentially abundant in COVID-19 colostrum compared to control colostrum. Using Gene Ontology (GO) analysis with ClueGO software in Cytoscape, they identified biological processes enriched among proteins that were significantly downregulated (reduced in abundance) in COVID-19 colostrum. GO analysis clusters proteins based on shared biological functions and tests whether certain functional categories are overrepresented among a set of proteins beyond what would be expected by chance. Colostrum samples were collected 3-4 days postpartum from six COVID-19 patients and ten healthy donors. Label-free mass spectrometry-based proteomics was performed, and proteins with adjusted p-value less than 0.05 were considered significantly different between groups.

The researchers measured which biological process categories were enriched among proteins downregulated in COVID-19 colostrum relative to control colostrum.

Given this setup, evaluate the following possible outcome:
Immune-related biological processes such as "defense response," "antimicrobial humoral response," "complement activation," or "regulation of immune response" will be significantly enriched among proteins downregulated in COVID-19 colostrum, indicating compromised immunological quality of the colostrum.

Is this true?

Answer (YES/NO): NO